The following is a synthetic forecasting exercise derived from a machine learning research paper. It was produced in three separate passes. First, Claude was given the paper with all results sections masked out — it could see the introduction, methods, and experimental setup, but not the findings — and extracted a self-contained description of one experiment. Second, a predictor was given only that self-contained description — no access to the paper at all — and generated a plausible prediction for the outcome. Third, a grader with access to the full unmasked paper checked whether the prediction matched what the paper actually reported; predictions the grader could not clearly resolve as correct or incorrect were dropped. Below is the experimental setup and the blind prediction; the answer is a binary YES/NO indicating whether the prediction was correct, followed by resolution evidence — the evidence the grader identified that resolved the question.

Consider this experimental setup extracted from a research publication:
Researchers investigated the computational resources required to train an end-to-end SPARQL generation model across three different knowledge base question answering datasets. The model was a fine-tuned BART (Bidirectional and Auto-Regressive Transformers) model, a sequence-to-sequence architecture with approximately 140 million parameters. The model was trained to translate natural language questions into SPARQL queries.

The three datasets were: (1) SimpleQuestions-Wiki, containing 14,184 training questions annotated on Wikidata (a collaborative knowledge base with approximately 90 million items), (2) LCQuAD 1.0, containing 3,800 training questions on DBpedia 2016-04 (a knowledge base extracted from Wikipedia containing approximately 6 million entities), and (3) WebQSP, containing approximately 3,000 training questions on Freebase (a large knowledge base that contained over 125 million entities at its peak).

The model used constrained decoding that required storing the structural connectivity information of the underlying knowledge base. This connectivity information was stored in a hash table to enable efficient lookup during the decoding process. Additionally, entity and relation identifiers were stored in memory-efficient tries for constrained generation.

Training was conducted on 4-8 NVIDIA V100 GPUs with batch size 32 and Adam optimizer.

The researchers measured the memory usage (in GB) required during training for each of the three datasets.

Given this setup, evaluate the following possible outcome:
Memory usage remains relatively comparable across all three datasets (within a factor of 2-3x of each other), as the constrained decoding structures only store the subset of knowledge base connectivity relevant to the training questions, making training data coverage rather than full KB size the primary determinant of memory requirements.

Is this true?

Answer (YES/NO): NO